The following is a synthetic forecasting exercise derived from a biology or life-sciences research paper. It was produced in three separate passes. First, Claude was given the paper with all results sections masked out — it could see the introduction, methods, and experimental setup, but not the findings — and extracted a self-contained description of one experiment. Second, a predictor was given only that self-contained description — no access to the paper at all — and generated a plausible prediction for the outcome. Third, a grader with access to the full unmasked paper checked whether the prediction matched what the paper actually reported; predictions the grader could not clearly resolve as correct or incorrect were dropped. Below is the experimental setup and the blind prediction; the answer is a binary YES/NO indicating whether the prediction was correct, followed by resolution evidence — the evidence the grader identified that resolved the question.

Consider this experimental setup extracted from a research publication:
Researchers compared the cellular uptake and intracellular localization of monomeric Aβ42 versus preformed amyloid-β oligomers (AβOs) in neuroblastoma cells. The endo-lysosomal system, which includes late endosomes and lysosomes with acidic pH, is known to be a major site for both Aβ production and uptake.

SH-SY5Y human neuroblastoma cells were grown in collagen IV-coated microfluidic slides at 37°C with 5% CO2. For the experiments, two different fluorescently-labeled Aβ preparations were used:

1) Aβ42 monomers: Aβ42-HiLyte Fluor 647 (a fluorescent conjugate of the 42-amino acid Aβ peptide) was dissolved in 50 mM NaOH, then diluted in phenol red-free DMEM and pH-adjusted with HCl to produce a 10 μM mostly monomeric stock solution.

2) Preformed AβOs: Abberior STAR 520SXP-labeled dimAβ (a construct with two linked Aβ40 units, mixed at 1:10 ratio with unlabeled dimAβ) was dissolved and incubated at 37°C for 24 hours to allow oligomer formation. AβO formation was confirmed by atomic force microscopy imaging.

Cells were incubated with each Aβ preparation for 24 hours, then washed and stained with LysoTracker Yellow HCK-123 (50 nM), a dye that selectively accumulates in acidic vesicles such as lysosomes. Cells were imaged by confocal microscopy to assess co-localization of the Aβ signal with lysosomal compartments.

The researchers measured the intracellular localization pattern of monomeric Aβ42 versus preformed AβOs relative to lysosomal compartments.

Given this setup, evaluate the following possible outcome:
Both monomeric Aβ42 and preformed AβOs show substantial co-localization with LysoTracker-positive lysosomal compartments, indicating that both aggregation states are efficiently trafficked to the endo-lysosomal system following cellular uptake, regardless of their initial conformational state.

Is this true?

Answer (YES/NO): YES